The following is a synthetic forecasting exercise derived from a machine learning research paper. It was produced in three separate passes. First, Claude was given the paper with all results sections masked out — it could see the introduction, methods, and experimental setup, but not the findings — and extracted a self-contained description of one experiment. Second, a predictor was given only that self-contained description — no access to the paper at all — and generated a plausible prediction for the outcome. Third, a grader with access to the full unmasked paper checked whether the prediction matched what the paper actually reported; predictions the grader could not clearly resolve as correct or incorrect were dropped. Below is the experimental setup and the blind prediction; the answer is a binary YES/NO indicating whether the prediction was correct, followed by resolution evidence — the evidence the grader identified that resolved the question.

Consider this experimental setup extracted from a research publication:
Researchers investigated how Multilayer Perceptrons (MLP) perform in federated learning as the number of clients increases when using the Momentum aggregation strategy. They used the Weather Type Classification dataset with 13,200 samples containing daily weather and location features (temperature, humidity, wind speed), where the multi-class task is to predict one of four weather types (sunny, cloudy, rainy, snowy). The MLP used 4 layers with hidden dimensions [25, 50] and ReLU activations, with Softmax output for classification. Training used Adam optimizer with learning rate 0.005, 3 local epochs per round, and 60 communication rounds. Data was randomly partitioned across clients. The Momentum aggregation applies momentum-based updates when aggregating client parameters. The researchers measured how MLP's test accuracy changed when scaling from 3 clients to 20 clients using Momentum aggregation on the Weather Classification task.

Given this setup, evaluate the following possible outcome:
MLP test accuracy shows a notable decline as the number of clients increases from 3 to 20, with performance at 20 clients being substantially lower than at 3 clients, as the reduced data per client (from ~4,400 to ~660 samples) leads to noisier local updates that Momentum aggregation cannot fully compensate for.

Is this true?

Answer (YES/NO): YES